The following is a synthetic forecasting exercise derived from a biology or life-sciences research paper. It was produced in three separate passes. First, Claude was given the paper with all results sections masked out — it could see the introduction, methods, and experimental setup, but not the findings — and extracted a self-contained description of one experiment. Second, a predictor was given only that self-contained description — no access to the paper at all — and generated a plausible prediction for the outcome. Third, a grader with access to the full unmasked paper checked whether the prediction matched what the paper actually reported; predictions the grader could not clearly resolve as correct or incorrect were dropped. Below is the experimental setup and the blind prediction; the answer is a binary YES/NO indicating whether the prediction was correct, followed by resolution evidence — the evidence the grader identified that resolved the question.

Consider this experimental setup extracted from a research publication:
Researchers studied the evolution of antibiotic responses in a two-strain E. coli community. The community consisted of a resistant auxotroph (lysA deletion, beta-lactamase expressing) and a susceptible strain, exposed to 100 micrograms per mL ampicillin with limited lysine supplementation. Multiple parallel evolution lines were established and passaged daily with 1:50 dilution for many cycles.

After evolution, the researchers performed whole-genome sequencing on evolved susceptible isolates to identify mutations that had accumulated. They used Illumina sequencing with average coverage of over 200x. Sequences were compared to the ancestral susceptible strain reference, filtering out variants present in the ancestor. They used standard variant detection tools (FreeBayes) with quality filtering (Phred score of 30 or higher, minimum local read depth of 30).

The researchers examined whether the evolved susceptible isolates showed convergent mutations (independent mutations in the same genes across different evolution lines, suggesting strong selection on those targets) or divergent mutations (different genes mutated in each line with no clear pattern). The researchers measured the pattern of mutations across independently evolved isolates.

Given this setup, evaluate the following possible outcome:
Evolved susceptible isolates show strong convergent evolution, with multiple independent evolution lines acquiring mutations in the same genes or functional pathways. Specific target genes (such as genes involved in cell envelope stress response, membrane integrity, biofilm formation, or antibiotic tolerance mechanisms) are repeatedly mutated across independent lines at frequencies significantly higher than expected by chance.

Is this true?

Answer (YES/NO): YES